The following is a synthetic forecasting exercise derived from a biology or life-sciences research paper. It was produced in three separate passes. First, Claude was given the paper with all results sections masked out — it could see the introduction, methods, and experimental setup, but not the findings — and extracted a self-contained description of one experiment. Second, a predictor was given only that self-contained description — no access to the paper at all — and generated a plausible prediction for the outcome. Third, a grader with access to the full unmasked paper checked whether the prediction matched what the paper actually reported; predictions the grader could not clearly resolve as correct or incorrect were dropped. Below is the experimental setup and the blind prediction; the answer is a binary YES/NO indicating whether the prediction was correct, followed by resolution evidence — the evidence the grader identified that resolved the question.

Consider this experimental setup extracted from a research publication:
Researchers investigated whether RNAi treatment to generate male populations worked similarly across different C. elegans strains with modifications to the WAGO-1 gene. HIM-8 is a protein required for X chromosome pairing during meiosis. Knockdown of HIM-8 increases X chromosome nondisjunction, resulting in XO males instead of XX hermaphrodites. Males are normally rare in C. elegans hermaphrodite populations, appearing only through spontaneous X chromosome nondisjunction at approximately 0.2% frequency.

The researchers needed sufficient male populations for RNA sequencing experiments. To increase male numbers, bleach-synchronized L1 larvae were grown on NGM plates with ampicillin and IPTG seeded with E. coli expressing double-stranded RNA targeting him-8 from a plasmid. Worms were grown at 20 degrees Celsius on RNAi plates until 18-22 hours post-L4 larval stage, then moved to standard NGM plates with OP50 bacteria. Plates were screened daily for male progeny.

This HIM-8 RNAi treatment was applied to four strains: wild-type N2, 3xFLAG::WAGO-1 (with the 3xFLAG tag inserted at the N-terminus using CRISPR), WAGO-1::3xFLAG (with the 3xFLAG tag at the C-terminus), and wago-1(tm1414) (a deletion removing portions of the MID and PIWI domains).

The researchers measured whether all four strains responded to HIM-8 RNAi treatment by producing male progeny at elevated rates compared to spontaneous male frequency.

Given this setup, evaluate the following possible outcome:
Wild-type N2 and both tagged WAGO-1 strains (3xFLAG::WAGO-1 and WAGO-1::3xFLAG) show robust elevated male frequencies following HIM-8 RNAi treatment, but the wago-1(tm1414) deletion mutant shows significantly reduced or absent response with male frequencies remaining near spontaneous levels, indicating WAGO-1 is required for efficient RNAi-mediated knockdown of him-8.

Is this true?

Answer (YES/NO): NO